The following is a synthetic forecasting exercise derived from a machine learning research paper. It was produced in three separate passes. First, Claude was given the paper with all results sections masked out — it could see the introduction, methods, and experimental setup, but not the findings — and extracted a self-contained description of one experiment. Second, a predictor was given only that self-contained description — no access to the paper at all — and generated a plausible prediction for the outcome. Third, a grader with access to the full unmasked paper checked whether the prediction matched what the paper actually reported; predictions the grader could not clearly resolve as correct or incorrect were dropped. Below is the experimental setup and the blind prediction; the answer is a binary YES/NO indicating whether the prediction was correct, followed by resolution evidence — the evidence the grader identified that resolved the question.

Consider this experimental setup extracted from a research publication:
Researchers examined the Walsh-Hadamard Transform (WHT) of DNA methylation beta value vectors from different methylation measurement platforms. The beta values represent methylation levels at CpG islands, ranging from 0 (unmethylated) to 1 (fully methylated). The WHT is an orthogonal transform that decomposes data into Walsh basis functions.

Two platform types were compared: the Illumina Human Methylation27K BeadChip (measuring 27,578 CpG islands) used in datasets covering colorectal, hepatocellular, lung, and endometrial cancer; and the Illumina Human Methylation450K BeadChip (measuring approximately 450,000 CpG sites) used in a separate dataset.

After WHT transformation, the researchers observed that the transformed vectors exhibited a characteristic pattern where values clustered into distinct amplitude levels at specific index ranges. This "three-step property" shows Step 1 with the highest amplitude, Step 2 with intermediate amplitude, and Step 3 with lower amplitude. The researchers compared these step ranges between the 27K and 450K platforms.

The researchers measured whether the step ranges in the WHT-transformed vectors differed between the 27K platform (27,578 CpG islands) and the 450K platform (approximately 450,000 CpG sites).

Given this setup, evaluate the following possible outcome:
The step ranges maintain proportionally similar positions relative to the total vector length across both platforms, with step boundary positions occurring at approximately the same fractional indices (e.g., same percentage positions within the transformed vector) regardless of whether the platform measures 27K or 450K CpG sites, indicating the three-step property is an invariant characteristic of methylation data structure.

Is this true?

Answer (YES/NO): NO